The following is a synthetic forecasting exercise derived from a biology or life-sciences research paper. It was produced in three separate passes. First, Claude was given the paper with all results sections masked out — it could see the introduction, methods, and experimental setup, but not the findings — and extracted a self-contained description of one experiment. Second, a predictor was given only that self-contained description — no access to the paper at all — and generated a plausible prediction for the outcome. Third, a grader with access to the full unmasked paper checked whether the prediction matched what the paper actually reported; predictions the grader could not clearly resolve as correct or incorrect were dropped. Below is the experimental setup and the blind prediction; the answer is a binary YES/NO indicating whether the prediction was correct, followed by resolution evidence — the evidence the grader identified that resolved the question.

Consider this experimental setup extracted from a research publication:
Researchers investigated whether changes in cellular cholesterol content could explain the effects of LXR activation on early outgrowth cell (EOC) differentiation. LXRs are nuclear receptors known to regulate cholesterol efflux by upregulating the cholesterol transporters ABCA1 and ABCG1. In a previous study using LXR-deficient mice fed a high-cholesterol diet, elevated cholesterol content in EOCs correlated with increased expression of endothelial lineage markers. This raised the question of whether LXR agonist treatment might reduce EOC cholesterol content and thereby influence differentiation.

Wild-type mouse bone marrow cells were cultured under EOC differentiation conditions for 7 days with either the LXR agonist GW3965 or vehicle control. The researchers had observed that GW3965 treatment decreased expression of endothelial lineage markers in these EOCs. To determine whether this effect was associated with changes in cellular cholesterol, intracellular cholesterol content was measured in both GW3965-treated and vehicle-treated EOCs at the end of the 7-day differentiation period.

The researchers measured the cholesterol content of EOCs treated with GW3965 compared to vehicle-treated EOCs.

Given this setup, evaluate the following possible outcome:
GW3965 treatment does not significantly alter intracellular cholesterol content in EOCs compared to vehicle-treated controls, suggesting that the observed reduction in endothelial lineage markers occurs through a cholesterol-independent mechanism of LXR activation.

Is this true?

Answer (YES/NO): YES